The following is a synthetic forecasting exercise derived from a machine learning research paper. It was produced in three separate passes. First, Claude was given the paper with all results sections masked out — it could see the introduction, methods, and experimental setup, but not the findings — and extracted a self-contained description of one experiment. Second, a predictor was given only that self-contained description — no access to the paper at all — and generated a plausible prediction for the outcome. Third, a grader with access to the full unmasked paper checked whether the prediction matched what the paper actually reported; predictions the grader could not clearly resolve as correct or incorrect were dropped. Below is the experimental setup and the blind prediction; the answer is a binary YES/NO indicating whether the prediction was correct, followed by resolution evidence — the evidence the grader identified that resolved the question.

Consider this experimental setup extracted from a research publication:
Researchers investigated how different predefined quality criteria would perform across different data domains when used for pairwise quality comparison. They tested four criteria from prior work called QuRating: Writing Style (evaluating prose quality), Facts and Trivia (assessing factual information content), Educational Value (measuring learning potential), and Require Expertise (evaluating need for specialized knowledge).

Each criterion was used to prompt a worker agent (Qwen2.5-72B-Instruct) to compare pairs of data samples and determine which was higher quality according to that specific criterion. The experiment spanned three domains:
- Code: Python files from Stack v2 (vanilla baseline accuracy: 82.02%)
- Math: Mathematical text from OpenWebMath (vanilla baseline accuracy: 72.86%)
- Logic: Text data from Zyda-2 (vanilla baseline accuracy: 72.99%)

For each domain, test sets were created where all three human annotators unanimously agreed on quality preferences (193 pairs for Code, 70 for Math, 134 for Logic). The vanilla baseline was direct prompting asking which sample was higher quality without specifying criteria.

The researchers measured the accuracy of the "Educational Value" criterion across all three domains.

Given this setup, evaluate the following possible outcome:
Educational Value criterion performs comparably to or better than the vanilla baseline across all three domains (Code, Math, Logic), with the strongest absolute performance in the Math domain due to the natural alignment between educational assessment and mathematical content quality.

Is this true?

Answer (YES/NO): NO